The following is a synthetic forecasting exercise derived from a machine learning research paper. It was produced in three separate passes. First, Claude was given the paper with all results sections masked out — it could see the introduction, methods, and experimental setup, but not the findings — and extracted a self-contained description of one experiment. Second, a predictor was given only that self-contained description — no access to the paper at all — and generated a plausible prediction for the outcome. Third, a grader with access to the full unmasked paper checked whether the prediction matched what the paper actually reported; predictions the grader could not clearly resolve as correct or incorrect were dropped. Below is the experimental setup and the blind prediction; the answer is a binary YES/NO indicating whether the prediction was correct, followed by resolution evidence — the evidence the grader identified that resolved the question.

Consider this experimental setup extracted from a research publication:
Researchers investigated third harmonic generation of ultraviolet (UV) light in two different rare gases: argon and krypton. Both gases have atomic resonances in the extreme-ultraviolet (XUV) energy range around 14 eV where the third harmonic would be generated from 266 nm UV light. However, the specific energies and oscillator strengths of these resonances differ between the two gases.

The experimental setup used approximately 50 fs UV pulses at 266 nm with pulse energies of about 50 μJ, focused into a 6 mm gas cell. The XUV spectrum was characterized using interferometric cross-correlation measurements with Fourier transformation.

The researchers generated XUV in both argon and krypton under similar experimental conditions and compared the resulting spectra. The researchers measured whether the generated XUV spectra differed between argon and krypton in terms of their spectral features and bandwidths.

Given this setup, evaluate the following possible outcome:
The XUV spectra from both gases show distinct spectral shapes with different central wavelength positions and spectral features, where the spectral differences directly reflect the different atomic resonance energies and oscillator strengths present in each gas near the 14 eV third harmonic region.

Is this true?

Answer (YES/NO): YES